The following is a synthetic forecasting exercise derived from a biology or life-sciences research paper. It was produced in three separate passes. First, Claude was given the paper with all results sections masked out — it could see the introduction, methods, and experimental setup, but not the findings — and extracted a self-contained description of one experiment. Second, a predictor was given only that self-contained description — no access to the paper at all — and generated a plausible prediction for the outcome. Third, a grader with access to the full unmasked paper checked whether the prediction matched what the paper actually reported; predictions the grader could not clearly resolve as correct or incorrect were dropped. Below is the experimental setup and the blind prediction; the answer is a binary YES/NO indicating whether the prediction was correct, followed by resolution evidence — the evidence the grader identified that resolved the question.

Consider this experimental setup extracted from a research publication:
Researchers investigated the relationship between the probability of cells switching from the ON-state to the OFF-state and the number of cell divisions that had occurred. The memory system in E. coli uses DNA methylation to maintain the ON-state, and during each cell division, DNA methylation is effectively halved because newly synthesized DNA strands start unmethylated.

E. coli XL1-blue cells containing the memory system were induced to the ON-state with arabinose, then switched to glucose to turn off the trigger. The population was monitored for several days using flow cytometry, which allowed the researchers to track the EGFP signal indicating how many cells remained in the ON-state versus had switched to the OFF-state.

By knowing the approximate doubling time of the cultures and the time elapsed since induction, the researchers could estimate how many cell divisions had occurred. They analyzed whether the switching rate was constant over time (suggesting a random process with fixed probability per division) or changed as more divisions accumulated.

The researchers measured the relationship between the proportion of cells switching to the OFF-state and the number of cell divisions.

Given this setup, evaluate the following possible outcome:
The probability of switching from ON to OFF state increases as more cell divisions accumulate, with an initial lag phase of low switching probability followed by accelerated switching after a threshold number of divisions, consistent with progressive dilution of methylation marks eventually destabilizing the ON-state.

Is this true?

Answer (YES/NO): NO